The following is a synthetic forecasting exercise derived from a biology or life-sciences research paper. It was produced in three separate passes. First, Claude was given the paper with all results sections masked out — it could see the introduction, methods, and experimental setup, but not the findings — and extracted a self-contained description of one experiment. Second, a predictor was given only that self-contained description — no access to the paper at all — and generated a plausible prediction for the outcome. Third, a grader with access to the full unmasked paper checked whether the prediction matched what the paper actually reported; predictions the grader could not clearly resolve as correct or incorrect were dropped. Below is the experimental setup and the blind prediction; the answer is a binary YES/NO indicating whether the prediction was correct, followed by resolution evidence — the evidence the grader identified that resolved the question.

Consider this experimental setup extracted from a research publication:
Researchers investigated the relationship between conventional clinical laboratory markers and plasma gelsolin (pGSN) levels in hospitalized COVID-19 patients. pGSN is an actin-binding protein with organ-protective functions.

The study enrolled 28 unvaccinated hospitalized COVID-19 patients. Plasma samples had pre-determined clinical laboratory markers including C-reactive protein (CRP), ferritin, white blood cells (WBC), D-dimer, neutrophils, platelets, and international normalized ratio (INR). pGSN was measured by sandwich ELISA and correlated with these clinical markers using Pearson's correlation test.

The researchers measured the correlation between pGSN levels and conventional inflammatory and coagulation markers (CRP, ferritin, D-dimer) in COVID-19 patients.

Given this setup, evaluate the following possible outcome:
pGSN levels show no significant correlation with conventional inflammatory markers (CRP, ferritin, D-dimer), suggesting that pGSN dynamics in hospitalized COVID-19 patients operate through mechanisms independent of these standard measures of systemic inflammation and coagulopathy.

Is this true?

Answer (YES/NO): NO